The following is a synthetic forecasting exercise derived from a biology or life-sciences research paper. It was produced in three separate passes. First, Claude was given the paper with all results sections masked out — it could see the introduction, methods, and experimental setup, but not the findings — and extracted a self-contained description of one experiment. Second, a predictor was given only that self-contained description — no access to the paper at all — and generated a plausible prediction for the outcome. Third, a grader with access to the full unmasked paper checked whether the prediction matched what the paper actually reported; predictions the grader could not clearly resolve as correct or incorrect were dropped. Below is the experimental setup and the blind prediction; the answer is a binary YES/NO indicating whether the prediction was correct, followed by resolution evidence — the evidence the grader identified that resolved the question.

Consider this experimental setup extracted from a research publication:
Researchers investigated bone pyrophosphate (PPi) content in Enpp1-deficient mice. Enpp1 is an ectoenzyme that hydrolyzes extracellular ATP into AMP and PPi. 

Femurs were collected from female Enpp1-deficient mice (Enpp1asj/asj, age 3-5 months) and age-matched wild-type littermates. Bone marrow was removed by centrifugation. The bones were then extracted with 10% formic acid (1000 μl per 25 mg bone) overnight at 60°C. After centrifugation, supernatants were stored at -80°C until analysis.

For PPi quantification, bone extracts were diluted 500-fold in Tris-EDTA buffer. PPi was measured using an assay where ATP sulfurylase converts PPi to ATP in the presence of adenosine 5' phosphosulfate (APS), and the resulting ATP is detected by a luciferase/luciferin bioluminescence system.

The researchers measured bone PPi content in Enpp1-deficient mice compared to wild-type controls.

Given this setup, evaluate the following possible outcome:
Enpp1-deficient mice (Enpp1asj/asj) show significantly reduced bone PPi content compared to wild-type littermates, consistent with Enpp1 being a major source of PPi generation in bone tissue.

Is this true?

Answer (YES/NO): YES